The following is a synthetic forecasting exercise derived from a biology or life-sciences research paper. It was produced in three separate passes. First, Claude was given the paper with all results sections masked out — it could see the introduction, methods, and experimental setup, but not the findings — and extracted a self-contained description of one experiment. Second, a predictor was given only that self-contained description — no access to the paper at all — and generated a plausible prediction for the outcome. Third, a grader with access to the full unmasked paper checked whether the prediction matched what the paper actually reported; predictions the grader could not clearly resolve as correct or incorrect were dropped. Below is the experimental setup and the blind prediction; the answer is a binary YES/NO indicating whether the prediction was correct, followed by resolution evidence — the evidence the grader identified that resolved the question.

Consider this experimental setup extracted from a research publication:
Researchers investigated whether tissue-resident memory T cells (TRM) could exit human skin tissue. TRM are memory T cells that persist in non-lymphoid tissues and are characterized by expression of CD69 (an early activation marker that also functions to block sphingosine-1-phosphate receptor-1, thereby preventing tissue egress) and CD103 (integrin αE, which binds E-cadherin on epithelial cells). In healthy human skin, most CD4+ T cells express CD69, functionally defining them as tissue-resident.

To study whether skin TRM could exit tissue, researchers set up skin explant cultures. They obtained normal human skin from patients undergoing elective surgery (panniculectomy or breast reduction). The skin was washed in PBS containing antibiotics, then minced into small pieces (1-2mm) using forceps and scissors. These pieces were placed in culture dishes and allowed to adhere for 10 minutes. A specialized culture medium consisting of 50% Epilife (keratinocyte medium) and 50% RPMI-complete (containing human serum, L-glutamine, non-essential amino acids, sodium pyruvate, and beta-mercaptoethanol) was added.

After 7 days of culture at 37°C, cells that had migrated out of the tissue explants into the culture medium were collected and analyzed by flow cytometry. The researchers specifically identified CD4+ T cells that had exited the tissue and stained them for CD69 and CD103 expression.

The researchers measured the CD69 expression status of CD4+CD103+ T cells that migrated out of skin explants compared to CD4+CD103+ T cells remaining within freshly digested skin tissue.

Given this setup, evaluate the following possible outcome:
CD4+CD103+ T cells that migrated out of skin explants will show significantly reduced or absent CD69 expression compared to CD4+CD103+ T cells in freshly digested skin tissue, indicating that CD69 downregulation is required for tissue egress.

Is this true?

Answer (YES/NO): YES